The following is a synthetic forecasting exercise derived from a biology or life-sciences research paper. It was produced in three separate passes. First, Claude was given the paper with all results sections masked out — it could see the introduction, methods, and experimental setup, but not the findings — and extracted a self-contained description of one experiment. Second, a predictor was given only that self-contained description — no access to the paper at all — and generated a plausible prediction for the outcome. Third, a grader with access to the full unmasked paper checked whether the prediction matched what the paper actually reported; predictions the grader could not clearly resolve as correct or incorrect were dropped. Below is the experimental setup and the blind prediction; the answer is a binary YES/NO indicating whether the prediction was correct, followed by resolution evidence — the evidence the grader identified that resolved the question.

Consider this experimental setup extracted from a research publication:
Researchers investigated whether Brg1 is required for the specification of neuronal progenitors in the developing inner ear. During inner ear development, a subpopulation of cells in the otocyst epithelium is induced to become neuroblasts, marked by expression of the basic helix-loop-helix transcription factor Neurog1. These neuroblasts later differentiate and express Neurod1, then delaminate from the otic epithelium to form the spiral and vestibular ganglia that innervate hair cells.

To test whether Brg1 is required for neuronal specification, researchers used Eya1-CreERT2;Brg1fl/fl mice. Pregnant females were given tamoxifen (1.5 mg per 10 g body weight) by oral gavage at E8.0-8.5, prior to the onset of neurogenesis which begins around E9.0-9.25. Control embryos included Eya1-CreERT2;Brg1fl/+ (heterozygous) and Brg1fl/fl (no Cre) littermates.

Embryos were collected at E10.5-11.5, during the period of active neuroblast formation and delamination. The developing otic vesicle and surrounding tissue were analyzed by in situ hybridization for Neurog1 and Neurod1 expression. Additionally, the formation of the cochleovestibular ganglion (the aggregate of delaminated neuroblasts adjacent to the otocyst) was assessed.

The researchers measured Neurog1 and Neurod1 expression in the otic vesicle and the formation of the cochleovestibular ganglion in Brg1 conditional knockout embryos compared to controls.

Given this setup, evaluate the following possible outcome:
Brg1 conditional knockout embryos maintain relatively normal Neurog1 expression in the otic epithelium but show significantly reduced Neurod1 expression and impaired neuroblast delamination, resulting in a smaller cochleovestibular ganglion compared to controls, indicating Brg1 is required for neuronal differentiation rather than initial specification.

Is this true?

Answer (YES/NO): NO